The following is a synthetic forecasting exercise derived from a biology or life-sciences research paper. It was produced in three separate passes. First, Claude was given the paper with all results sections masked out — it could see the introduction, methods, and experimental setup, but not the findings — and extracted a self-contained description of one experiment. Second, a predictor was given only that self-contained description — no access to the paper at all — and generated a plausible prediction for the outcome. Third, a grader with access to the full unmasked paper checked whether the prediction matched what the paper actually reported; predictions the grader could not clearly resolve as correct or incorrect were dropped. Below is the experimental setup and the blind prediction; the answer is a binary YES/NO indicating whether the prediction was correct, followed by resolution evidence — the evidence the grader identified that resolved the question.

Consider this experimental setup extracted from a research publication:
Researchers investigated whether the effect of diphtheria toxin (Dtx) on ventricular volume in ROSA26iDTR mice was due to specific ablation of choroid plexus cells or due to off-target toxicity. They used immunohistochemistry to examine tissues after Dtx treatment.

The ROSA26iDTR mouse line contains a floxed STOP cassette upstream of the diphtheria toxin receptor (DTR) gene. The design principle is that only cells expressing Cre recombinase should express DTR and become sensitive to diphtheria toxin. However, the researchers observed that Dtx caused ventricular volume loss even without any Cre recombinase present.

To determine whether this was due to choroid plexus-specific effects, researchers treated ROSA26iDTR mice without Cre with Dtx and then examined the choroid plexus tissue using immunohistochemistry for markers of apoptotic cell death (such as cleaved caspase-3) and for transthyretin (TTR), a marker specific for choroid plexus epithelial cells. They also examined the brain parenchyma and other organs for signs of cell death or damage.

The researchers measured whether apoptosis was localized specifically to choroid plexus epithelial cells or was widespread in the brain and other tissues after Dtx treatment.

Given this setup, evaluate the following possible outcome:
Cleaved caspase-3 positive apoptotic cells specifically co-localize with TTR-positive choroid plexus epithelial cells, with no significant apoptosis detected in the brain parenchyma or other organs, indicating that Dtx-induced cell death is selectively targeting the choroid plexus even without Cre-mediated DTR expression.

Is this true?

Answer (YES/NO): NO